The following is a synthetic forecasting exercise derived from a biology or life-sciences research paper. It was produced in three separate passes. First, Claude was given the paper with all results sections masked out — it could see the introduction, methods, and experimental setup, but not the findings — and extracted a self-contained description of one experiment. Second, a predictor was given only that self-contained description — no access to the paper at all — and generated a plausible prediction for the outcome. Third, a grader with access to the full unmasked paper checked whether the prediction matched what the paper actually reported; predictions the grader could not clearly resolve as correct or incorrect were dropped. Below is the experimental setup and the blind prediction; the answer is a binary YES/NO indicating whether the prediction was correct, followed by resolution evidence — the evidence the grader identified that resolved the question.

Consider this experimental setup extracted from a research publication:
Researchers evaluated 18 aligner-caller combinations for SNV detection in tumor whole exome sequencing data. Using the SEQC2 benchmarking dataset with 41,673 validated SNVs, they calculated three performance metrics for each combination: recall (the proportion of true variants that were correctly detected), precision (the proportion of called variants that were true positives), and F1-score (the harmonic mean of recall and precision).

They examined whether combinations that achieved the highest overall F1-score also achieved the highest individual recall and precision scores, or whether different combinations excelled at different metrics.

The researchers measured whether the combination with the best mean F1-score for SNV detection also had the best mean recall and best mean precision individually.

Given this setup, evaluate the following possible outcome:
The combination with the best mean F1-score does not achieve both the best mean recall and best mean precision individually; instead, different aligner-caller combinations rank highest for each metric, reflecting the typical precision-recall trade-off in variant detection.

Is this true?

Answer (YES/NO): YES